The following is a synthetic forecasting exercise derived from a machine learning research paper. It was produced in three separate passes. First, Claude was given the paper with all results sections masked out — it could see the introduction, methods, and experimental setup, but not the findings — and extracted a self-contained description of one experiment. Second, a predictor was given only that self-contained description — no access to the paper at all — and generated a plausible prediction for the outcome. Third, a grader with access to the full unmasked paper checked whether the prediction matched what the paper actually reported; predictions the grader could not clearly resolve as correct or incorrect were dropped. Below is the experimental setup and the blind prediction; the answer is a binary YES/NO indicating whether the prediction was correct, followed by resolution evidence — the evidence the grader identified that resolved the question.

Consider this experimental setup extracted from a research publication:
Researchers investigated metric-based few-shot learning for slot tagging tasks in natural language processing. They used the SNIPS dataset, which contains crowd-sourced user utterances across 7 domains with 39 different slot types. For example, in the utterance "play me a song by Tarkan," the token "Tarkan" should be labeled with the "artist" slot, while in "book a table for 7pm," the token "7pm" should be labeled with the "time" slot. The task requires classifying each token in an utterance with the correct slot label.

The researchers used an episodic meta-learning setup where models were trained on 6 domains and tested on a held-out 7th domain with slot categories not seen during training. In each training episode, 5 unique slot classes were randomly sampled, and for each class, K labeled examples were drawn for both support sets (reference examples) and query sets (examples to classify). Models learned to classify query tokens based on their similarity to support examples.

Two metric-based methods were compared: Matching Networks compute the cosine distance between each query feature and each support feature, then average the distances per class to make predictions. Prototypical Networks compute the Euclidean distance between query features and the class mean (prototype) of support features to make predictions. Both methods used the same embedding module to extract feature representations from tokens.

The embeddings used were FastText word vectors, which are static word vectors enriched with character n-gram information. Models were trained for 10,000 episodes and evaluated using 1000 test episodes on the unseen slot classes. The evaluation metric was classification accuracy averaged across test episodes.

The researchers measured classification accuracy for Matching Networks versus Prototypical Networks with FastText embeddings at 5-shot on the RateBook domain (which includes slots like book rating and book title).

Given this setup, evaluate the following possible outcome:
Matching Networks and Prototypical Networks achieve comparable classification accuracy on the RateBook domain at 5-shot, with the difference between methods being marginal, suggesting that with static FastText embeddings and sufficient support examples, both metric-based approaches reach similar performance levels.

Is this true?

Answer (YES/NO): NO